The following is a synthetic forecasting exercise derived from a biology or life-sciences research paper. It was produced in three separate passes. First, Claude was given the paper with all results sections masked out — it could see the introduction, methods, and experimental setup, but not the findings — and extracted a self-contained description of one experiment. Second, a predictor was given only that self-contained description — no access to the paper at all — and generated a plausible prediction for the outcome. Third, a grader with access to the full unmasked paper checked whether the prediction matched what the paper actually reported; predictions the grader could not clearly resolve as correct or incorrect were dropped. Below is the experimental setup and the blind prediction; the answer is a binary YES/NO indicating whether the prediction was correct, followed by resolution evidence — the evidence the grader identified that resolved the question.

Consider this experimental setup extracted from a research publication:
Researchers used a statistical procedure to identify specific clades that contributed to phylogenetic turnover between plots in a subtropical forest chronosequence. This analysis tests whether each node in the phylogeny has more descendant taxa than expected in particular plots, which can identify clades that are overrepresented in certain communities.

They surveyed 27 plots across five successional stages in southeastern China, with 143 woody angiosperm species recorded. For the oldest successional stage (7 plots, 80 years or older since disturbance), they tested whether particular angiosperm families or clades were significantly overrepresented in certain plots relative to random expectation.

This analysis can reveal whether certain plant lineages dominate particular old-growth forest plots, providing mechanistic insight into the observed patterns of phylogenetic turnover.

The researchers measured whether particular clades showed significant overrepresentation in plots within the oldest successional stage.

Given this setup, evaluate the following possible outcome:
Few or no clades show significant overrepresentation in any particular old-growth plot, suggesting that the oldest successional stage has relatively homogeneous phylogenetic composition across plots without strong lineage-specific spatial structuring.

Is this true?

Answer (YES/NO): NO